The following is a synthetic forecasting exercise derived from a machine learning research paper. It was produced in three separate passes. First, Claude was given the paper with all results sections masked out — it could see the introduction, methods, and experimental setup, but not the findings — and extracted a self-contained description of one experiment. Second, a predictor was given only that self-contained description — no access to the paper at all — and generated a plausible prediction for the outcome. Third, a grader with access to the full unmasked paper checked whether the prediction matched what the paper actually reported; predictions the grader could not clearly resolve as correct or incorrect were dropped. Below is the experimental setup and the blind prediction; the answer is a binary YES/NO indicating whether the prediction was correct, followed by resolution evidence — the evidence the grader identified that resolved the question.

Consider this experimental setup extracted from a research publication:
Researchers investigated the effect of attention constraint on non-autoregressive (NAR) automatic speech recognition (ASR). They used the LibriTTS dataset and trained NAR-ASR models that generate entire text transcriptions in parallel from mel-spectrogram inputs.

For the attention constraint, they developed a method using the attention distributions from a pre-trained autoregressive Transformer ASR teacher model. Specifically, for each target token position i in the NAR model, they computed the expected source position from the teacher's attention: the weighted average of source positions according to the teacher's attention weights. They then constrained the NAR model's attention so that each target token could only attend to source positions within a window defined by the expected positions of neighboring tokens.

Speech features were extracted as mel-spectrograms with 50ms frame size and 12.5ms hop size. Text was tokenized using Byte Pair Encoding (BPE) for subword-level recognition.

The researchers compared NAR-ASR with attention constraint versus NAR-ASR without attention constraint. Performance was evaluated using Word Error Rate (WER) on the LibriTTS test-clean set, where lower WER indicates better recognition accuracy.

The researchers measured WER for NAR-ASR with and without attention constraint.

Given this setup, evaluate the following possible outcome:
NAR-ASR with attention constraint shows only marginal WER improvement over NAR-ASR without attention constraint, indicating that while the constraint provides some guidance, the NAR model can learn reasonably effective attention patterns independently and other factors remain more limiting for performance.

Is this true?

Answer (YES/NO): NO